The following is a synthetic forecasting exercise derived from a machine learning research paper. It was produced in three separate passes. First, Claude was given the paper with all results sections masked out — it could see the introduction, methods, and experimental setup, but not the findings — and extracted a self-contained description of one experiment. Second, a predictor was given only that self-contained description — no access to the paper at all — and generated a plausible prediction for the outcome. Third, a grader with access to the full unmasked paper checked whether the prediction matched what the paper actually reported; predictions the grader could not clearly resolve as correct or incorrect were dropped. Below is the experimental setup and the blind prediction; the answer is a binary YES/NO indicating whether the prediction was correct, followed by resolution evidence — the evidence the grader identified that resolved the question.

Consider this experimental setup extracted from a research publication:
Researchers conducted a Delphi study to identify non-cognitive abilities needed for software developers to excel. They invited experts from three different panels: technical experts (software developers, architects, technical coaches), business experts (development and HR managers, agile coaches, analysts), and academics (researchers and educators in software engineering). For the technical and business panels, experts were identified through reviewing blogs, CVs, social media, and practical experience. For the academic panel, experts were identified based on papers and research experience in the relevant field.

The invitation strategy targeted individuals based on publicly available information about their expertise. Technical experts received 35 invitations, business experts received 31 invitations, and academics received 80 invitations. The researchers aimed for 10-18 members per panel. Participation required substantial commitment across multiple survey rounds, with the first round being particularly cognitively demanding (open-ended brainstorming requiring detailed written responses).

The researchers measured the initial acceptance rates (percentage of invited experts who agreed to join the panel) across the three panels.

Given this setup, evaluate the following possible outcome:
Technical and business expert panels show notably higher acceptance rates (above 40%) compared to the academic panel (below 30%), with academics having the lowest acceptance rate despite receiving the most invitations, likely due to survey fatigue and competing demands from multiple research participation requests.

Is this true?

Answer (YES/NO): NO